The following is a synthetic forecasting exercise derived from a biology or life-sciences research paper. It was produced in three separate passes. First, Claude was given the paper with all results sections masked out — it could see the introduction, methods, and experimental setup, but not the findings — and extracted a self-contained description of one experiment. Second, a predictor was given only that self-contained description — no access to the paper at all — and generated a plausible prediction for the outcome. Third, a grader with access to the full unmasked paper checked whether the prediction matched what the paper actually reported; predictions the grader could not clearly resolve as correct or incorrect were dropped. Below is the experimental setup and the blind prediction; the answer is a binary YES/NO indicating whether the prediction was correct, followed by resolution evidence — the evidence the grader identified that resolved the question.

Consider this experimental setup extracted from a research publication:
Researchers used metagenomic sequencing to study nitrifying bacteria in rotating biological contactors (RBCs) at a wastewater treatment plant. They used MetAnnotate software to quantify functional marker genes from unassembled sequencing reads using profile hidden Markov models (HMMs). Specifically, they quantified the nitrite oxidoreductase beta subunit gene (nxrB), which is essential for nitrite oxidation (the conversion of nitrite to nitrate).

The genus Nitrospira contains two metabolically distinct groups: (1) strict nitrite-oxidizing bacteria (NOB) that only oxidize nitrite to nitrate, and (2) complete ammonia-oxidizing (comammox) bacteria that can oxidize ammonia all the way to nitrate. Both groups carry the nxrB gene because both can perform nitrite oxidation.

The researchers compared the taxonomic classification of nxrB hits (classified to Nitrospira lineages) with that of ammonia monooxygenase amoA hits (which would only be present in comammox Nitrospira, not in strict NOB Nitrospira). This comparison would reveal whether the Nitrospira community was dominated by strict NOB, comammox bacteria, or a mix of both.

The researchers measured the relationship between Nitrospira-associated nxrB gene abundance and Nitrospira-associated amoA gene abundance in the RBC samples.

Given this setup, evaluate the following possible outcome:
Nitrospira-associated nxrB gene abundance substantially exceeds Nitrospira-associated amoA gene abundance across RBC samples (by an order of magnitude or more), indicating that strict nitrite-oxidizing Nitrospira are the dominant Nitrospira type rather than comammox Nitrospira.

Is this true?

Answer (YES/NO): NO